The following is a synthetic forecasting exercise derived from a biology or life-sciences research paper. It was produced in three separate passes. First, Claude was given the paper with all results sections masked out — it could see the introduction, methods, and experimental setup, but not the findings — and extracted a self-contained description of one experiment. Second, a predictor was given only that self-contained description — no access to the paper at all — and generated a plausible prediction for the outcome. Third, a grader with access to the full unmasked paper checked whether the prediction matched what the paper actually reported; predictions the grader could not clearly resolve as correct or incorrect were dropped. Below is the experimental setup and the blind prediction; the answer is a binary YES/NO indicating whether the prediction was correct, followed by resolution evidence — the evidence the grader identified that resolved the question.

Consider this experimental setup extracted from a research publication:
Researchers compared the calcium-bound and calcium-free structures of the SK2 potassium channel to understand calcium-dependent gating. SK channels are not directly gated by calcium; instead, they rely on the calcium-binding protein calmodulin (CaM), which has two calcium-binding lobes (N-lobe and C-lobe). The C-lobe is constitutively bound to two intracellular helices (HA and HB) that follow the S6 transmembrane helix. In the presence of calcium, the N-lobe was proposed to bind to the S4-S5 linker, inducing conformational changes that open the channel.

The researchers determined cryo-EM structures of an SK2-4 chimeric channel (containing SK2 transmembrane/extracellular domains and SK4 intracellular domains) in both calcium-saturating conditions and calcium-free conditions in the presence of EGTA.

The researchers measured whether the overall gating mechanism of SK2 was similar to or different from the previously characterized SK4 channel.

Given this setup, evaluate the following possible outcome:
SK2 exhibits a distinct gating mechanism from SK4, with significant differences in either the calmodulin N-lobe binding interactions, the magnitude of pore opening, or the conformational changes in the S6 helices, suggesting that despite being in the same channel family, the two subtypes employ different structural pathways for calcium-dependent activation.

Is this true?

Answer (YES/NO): NO